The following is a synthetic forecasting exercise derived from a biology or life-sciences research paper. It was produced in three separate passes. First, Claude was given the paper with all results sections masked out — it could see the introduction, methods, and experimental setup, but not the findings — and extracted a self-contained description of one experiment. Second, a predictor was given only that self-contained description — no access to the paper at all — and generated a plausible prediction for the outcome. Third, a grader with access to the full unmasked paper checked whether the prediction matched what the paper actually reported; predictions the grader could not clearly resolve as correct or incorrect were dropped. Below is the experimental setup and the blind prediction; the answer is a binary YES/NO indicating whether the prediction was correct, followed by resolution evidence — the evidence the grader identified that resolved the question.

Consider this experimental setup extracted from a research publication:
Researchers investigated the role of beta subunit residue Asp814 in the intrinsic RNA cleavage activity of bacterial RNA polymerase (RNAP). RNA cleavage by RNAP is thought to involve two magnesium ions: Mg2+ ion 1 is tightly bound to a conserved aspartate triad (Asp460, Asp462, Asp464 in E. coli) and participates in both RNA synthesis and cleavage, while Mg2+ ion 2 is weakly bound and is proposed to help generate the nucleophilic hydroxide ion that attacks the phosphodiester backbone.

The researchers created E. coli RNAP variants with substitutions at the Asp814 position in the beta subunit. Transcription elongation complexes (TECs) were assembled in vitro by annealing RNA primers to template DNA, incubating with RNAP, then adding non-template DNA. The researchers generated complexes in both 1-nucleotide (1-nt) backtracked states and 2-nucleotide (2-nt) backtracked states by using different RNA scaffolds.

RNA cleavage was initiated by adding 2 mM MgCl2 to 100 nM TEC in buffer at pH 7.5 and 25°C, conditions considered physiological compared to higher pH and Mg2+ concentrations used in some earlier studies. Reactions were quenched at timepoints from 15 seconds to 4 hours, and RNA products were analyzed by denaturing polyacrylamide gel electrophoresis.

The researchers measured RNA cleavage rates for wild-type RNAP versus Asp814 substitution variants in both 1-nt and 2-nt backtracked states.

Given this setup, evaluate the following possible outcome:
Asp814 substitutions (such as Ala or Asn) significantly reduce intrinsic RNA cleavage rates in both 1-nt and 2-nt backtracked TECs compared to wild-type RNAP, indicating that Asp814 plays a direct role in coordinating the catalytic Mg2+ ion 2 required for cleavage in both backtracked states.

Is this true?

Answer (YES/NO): YES